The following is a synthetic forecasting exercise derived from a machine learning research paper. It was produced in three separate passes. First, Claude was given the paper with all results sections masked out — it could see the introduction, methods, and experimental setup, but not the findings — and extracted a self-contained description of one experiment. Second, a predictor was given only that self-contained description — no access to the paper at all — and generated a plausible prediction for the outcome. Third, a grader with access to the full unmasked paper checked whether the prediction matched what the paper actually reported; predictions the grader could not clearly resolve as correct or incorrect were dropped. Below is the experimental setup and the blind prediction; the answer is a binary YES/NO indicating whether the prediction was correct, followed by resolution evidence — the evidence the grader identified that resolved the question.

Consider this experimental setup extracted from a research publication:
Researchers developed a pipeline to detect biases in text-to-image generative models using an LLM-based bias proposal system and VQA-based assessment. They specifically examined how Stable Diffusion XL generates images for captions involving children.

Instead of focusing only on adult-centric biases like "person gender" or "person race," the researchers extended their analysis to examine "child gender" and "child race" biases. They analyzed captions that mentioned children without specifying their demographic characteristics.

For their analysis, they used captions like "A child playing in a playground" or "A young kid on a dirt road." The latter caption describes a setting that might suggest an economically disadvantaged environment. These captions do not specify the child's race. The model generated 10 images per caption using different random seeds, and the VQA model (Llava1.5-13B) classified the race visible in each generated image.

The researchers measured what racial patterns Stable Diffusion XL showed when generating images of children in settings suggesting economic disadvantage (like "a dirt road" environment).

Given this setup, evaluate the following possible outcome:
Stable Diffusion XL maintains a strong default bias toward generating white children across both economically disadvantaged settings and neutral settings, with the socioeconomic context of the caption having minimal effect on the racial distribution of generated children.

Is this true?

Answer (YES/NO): NO